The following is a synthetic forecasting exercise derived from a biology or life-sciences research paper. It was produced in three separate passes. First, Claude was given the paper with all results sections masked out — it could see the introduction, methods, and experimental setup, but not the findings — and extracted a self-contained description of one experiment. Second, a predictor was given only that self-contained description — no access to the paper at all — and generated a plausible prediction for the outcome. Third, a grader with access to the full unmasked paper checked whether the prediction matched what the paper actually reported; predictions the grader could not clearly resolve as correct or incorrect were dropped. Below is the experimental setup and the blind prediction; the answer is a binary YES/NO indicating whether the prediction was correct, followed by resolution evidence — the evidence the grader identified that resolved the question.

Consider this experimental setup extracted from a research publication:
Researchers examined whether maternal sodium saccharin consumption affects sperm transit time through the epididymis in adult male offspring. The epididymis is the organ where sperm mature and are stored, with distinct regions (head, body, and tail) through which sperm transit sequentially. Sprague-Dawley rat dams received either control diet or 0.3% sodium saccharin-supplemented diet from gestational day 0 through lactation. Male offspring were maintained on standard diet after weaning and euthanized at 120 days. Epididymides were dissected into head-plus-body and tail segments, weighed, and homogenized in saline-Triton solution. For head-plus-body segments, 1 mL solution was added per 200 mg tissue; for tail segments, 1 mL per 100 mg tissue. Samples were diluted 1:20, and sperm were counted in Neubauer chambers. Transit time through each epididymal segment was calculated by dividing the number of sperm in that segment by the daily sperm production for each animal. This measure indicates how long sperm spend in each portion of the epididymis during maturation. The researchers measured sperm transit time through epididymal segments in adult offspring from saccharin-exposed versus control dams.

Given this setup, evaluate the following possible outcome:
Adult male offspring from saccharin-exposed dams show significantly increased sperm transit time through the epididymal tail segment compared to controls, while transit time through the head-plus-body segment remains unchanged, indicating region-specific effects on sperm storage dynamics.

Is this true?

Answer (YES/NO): NO